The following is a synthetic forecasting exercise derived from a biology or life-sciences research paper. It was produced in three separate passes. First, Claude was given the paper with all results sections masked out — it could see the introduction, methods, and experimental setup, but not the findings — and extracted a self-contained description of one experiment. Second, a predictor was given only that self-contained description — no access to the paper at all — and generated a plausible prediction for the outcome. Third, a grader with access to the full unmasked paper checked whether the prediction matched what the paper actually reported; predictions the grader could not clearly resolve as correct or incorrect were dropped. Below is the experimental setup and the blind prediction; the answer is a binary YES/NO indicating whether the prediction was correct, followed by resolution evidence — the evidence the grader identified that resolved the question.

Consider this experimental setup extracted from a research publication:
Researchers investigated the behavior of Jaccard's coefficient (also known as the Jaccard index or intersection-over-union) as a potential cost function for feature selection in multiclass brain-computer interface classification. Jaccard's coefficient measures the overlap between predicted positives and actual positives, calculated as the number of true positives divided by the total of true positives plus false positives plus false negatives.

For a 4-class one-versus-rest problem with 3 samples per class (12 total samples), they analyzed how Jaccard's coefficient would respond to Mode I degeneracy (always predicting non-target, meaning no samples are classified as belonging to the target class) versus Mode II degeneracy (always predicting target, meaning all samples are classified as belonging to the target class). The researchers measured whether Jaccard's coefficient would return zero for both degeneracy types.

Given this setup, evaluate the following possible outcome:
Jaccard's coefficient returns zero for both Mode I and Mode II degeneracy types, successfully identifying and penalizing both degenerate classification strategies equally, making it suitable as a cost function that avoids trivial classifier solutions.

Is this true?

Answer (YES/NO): NO